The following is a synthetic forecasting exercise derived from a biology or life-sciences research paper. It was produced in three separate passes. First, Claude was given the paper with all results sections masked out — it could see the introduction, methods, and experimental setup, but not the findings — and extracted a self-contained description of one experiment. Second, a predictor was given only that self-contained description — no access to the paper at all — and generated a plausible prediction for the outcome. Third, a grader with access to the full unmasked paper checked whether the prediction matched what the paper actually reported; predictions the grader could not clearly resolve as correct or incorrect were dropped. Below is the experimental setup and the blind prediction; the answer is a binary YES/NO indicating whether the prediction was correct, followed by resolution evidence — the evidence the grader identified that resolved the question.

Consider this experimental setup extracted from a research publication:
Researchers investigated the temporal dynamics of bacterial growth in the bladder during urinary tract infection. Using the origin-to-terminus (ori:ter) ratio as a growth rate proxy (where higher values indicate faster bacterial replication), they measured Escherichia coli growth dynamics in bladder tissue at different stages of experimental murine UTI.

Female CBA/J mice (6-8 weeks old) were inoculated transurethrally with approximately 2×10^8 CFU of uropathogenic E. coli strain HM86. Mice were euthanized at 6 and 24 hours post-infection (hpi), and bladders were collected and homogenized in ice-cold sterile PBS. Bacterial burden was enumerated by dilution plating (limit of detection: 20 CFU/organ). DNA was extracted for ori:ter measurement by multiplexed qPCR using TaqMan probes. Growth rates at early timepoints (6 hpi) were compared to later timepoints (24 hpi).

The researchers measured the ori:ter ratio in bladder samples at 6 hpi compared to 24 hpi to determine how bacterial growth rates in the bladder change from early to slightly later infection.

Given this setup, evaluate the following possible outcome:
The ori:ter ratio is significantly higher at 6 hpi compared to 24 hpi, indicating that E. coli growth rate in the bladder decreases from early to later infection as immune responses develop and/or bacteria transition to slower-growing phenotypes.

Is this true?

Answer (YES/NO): YES